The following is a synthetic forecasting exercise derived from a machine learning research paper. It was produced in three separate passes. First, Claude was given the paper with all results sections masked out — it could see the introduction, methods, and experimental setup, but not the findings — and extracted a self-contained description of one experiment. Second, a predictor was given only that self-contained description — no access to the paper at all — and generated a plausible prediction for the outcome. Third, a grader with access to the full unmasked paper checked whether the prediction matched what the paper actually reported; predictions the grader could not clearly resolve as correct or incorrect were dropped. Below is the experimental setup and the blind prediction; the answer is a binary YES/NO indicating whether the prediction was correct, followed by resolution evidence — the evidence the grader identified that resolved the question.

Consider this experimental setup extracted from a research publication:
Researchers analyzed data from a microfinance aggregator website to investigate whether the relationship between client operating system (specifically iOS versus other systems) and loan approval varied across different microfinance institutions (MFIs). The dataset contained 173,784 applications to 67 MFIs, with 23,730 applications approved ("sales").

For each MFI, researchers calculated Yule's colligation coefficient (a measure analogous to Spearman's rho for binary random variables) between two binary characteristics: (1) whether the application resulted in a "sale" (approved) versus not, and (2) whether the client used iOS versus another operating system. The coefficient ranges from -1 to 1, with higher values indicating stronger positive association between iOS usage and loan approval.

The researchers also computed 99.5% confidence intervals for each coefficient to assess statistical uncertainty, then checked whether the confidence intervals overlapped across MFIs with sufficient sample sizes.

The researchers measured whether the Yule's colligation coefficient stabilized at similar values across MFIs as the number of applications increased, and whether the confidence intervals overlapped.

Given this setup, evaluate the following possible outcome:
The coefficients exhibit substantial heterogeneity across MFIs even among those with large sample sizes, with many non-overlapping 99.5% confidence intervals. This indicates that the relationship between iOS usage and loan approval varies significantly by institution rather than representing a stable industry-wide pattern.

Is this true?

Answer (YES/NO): NO